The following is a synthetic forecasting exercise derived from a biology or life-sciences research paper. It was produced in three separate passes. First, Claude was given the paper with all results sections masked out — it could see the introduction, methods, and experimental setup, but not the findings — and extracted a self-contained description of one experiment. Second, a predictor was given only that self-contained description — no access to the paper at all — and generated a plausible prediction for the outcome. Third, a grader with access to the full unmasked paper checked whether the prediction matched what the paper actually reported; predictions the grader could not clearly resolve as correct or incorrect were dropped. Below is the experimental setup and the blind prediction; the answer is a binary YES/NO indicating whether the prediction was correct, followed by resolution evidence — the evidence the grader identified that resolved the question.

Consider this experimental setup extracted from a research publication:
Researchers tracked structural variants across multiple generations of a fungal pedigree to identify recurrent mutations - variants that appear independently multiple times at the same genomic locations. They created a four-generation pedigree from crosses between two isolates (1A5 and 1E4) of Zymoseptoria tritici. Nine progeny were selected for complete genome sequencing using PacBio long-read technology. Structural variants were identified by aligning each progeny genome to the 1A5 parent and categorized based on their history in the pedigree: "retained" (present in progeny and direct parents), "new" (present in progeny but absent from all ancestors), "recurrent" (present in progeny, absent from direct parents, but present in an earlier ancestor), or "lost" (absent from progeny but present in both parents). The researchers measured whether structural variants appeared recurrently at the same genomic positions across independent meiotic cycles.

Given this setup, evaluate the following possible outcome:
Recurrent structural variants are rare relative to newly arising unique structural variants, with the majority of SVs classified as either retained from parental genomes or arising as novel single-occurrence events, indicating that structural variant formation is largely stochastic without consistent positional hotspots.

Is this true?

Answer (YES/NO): NO